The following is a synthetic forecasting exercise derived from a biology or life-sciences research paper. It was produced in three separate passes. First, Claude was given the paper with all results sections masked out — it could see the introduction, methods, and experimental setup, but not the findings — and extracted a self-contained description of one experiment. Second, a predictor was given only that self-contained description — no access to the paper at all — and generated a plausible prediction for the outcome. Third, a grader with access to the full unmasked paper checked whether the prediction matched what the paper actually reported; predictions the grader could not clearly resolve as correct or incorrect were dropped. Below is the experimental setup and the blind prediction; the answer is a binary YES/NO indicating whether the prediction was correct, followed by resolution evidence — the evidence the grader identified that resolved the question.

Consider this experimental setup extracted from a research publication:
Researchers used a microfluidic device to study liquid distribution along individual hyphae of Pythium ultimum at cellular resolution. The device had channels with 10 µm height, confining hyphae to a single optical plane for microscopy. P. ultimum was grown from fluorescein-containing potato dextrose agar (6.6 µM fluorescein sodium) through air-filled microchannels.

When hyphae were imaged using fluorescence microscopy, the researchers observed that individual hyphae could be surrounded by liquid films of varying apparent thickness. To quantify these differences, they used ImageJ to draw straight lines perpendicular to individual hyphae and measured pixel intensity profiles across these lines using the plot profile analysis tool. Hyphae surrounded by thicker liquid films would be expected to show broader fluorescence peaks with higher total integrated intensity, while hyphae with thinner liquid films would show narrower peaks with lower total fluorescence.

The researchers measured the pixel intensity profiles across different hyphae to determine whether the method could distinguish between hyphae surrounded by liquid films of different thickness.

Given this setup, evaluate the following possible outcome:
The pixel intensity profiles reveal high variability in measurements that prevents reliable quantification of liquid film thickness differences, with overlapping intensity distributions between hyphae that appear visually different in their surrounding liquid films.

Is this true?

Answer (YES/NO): NO